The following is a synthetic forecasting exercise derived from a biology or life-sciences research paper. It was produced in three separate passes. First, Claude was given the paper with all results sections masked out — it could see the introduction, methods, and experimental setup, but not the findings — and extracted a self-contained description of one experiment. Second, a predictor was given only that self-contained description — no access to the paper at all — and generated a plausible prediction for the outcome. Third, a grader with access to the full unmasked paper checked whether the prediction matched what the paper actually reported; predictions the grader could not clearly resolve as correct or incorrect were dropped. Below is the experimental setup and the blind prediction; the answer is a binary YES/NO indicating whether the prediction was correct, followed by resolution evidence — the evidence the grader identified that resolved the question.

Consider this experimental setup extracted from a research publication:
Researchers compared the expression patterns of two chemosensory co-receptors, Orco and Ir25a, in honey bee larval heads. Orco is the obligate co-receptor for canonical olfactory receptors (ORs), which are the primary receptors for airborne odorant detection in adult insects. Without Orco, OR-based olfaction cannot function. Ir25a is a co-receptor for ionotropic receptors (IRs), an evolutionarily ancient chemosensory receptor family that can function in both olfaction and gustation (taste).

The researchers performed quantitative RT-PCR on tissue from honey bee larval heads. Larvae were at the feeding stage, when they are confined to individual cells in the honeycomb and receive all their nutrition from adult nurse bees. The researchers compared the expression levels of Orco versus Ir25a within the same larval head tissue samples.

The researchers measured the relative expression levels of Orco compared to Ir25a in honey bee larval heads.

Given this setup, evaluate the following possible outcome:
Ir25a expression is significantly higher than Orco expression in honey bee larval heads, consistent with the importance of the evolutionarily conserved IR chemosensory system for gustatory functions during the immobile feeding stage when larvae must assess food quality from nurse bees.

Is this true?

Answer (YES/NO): YES